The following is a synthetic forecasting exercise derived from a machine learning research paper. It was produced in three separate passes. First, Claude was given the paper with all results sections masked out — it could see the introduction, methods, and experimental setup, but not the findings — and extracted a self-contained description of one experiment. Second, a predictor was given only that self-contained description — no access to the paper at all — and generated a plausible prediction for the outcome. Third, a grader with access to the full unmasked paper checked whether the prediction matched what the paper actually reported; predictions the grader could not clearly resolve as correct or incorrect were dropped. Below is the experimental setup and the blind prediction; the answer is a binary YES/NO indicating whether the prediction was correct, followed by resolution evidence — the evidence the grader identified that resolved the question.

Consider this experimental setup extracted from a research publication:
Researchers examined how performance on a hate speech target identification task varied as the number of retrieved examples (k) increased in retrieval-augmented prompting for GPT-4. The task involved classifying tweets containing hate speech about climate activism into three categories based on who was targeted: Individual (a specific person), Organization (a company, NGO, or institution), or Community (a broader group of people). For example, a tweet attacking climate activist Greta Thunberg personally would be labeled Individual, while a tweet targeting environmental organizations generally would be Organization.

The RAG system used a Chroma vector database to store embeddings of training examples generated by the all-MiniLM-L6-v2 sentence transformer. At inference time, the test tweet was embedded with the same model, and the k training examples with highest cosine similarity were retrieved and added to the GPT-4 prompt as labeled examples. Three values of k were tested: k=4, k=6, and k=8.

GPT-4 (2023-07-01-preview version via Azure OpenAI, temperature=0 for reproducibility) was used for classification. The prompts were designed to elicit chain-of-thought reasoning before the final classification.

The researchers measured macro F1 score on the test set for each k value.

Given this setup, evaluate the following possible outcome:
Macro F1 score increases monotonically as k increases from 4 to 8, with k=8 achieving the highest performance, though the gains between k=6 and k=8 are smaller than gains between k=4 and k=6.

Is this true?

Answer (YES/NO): NO